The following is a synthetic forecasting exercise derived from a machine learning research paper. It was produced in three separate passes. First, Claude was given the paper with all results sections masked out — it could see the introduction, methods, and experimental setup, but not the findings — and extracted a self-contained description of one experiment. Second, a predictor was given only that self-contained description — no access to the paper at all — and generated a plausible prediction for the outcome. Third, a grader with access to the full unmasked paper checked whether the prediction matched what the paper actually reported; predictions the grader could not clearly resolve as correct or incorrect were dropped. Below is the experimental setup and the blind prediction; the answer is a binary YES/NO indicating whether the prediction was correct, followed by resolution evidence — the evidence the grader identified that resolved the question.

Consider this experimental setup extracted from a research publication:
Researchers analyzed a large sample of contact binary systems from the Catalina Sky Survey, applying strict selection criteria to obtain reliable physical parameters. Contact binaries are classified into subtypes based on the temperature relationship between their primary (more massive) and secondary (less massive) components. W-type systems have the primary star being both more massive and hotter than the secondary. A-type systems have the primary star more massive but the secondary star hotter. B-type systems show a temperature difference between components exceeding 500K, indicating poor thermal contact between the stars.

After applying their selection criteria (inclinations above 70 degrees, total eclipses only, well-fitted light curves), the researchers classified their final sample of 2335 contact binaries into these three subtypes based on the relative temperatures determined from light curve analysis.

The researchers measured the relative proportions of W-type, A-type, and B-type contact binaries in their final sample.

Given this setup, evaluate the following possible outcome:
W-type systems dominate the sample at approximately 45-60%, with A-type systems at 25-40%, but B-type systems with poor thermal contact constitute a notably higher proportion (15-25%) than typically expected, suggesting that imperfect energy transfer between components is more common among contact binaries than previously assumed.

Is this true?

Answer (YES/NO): NO